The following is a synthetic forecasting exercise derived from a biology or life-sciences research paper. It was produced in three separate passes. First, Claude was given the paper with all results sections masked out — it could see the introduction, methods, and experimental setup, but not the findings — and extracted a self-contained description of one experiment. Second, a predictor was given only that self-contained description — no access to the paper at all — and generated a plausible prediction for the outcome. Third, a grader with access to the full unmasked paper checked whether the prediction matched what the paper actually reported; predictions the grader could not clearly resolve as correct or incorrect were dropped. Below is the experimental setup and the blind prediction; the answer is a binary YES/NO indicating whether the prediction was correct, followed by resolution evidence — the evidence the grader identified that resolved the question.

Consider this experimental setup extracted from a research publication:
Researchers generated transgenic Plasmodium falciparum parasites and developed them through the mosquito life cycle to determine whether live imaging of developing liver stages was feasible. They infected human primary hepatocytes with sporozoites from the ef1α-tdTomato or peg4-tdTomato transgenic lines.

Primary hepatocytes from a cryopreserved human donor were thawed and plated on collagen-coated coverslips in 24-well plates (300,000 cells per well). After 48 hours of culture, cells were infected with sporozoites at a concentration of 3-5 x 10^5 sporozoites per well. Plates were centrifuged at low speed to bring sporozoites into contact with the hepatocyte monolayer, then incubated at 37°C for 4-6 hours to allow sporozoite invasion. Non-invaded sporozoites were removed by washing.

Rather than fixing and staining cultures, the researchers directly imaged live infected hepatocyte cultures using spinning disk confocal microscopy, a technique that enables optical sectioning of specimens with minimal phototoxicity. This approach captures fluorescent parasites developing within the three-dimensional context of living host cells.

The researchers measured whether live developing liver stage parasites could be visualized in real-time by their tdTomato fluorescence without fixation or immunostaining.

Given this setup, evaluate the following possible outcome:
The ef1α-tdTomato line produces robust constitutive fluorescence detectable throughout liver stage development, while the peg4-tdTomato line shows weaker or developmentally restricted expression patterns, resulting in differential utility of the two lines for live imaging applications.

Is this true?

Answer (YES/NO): NO